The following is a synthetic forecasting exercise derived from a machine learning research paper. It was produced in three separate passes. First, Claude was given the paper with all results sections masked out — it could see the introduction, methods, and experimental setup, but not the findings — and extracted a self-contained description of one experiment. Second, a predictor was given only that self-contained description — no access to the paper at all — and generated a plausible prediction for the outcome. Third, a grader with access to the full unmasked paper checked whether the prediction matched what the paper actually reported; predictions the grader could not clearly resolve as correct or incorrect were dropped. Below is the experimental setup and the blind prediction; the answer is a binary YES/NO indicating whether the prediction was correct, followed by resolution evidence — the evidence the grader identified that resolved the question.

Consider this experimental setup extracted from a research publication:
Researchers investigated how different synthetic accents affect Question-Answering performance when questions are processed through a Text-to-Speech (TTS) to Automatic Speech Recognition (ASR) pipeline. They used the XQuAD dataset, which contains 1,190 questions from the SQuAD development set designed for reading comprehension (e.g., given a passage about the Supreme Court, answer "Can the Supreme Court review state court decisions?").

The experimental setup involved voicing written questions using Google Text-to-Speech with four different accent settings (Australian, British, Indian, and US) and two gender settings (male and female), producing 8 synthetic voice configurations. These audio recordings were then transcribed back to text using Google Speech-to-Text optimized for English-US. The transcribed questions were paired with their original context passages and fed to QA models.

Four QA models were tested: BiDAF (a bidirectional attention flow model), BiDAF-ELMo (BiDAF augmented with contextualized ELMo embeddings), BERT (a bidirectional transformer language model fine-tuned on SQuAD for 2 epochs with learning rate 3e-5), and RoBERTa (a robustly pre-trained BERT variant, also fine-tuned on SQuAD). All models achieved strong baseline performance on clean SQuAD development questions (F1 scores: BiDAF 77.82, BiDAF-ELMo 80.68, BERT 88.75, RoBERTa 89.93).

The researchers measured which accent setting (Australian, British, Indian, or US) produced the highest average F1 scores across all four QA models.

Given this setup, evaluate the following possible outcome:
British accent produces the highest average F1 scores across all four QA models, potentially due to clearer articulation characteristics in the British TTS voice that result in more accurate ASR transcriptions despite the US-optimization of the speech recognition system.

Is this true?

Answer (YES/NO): NO